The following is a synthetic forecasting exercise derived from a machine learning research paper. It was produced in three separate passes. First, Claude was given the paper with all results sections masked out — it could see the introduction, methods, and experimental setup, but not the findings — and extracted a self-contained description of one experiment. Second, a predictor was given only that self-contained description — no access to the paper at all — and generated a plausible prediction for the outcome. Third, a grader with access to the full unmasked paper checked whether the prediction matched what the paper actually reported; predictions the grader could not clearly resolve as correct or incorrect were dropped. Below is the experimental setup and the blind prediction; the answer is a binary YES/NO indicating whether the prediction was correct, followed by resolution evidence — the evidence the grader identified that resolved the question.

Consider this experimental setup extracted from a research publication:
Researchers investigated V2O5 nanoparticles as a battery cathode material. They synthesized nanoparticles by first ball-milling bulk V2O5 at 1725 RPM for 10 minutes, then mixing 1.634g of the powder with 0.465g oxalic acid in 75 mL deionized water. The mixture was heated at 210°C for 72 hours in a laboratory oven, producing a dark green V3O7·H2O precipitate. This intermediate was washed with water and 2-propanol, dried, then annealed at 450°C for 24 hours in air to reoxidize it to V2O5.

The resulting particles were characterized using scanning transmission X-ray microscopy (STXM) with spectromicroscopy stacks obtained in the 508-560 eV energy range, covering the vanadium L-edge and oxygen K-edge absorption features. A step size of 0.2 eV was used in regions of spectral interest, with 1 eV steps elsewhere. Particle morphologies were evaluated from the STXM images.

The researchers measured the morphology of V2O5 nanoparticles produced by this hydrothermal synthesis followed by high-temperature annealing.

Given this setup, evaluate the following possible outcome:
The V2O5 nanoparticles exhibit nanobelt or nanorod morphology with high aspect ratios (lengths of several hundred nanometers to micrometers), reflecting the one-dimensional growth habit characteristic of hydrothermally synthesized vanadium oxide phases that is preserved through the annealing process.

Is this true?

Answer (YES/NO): NO